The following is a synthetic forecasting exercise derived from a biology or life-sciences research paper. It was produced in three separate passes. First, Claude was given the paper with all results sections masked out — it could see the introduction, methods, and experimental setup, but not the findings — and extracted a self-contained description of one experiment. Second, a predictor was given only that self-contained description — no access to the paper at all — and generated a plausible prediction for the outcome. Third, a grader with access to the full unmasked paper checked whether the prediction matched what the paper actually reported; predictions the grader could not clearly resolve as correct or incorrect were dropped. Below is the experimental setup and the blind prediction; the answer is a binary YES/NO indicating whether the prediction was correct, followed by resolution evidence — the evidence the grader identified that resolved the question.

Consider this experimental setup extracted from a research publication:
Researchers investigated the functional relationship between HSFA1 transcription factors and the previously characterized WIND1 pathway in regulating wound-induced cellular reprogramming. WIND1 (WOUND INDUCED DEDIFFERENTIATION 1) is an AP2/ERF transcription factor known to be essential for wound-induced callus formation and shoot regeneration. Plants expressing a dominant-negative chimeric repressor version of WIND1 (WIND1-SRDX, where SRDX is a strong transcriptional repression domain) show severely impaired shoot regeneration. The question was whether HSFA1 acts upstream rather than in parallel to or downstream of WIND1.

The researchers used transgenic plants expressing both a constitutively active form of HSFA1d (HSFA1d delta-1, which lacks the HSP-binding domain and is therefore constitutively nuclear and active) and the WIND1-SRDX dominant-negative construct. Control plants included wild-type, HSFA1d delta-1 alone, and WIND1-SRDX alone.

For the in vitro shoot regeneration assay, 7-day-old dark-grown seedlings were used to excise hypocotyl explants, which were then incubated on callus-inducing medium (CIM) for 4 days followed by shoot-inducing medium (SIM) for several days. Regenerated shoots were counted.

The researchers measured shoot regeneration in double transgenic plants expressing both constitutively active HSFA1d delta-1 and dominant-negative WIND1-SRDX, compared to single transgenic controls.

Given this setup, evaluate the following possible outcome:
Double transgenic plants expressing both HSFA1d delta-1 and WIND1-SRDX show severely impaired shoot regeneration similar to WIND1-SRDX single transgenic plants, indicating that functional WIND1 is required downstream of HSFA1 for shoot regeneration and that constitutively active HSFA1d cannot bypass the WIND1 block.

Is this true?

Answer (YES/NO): YES